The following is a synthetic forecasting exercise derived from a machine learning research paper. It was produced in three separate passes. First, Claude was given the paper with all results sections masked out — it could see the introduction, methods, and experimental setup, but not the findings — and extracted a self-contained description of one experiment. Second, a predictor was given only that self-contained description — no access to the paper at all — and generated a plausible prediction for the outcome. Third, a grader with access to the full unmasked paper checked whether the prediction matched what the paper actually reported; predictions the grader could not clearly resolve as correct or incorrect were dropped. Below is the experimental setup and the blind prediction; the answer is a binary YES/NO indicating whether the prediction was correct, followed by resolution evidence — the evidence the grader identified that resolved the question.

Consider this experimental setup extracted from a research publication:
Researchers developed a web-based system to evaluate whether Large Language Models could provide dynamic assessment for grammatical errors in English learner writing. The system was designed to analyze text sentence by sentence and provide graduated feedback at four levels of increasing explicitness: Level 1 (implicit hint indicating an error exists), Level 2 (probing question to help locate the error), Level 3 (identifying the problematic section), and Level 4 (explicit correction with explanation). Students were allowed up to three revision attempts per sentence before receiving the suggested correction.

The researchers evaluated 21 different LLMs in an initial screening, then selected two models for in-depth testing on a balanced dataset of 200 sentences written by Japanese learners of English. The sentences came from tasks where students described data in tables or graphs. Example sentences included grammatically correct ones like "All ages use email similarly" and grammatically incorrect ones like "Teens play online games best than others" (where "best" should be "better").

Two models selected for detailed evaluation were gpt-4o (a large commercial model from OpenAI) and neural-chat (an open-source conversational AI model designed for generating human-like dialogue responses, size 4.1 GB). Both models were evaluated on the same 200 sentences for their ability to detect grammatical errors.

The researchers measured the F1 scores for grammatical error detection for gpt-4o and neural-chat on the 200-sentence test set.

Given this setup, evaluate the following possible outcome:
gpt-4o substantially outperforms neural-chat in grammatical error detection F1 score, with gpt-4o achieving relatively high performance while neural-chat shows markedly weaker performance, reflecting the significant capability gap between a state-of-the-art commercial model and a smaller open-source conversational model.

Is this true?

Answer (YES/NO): NO